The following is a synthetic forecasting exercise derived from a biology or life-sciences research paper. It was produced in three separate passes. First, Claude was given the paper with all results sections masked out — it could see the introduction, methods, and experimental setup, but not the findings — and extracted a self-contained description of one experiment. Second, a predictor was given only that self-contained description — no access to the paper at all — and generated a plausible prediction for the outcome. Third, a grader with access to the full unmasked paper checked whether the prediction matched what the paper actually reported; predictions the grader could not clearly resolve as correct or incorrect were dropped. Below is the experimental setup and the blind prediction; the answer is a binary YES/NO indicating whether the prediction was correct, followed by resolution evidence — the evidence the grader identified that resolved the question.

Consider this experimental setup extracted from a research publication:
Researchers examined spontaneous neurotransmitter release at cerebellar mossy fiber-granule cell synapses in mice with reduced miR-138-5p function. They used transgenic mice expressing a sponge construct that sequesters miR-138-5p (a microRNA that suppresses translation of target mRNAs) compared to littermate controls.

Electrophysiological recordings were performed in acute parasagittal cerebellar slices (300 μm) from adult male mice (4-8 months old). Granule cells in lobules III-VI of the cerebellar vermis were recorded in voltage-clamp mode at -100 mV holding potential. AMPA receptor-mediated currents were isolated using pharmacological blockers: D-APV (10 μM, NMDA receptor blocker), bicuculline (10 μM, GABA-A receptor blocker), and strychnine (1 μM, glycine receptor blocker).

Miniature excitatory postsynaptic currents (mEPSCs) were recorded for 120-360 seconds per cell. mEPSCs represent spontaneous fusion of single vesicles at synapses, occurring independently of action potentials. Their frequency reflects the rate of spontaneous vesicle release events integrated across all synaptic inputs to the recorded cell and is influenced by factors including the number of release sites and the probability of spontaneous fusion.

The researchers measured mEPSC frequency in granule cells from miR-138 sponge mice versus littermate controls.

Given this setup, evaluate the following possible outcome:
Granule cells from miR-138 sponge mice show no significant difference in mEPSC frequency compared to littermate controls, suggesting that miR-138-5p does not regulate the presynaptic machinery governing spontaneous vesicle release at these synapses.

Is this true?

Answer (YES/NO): YES